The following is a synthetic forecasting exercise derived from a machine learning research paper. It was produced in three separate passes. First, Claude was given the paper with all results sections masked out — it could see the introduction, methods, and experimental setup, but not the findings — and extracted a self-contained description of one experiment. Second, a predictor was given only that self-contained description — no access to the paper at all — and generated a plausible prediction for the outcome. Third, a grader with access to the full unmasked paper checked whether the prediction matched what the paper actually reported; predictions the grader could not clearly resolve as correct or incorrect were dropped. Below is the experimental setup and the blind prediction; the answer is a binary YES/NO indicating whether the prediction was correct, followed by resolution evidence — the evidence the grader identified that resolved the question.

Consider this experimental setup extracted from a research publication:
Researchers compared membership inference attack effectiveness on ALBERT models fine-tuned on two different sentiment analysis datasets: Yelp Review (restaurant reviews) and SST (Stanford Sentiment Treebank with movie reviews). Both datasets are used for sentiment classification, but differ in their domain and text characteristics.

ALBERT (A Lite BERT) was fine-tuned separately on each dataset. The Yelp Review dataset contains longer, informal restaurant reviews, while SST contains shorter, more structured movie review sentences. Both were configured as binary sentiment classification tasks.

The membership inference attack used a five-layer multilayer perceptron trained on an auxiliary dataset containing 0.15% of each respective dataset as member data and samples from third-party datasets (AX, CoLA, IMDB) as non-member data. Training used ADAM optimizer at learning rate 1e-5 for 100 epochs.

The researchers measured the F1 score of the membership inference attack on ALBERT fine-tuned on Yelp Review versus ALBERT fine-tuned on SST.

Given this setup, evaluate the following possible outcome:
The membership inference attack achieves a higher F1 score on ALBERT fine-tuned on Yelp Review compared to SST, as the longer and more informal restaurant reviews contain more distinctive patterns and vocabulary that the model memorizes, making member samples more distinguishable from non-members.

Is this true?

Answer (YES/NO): YES